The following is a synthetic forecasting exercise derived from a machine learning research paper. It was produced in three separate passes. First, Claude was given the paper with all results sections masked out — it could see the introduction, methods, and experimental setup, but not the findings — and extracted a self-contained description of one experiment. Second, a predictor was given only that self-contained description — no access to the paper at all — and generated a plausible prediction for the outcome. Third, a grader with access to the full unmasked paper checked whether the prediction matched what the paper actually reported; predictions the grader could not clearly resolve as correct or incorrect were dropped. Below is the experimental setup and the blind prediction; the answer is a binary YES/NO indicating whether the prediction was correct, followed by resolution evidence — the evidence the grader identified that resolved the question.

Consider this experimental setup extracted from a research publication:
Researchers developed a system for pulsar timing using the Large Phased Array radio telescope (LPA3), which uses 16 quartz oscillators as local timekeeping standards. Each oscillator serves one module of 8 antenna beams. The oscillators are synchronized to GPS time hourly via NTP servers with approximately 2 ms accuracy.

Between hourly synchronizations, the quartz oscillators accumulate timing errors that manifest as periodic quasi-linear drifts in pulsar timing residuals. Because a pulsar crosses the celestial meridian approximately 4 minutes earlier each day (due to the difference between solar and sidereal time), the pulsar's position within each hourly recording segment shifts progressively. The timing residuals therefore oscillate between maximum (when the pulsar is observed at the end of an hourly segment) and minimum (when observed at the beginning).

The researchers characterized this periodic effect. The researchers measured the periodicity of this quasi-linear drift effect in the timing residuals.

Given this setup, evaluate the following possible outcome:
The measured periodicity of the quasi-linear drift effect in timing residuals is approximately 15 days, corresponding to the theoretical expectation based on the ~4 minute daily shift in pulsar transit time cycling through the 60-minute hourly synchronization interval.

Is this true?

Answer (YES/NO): YES